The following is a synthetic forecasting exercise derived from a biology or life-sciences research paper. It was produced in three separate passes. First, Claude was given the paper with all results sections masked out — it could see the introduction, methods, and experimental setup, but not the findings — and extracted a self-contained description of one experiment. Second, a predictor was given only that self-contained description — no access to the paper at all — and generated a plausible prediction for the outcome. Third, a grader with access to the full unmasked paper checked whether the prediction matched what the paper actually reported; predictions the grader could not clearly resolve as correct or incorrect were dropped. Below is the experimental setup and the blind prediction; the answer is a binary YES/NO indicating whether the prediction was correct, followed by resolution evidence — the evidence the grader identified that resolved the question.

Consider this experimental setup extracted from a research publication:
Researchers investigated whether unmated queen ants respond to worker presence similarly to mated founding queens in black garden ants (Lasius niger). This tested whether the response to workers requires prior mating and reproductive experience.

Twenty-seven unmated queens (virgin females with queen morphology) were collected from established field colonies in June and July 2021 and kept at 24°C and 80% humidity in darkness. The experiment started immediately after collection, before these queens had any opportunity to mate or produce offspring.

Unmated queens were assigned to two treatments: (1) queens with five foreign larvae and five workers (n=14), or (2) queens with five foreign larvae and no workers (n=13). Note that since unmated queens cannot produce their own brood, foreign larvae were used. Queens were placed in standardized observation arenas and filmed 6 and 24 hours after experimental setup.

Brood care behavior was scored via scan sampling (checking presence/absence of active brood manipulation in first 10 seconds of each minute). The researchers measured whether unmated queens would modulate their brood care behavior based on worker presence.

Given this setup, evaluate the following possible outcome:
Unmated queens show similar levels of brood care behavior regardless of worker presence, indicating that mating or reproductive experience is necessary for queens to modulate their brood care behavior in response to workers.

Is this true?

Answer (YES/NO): NO